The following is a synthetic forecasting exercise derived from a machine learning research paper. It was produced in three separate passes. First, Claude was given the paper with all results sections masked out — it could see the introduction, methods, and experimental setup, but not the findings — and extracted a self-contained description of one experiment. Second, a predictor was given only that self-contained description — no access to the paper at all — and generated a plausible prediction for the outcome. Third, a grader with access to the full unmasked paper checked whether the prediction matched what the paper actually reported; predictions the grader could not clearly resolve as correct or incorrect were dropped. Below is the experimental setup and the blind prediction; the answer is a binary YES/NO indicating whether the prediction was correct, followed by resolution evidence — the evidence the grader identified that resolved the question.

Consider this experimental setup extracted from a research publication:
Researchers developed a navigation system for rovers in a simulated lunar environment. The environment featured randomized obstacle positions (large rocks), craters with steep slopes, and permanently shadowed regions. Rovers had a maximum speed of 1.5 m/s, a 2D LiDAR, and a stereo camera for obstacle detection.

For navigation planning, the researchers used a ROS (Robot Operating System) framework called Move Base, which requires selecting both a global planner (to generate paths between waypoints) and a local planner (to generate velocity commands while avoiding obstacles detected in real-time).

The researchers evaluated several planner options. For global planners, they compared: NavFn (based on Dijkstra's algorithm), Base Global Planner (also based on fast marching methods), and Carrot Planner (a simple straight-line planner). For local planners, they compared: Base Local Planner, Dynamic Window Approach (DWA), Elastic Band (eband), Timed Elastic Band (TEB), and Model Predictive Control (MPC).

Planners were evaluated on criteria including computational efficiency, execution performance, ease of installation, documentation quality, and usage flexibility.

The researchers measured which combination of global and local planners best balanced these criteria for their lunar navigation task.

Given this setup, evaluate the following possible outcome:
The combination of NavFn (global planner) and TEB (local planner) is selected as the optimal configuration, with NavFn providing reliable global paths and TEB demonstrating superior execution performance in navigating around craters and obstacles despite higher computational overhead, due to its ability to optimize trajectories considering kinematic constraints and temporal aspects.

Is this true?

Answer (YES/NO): NO